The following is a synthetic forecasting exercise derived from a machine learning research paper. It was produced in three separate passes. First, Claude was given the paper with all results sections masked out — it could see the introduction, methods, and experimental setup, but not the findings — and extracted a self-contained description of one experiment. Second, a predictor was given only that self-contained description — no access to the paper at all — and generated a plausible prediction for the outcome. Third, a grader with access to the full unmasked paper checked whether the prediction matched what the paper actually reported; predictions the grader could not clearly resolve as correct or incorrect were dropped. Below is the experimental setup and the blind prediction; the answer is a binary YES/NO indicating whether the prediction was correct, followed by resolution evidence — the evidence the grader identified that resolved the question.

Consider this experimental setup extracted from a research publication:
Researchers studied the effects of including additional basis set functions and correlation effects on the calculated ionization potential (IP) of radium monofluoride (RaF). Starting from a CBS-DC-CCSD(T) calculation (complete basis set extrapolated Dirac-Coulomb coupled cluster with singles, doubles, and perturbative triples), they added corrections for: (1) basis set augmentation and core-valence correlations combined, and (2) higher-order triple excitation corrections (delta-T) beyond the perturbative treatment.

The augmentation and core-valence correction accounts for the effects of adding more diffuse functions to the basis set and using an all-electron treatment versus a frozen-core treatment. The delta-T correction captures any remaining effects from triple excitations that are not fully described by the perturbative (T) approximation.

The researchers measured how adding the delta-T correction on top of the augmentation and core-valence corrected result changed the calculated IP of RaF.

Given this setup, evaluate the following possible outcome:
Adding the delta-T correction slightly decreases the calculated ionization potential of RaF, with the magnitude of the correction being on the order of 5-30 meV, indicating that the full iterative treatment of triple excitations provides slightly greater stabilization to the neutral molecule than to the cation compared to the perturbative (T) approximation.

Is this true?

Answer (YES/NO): NO